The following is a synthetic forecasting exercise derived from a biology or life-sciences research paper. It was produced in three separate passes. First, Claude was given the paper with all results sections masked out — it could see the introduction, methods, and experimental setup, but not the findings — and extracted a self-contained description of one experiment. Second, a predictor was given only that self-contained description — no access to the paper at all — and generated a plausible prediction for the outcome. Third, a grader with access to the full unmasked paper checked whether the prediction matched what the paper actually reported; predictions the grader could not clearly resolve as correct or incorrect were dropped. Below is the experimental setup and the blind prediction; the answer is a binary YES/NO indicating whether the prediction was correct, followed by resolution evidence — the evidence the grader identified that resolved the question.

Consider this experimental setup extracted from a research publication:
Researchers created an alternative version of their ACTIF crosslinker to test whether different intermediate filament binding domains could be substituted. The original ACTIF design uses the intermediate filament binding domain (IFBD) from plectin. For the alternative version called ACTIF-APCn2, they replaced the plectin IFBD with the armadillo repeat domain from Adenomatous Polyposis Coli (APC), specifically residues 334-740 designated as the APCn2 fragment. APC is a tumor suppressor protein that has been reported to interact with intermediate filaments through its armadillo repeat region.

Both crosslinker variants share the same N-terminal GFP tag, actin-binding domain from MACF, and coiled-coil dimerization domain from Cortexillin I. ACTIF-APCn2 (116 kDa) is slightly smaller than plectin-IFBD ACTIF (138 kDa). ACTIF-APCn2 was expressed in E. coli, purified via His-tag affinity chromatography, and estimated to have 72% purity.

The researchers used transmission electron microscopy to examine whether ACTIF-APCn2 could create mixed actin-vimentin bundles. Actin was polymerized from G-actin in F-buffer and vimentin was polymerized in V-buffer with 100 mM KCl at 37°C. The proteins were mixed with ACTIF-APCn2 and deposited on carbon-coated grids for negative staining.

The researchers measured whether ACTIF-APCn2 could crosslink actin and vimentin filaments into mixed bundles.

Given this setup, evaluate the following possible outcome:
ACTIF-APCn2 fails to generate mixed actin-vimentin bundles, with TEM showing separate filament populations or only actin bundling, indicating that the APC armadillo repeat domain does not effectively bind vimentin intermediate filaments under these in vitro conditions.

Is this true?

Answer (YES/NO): NO